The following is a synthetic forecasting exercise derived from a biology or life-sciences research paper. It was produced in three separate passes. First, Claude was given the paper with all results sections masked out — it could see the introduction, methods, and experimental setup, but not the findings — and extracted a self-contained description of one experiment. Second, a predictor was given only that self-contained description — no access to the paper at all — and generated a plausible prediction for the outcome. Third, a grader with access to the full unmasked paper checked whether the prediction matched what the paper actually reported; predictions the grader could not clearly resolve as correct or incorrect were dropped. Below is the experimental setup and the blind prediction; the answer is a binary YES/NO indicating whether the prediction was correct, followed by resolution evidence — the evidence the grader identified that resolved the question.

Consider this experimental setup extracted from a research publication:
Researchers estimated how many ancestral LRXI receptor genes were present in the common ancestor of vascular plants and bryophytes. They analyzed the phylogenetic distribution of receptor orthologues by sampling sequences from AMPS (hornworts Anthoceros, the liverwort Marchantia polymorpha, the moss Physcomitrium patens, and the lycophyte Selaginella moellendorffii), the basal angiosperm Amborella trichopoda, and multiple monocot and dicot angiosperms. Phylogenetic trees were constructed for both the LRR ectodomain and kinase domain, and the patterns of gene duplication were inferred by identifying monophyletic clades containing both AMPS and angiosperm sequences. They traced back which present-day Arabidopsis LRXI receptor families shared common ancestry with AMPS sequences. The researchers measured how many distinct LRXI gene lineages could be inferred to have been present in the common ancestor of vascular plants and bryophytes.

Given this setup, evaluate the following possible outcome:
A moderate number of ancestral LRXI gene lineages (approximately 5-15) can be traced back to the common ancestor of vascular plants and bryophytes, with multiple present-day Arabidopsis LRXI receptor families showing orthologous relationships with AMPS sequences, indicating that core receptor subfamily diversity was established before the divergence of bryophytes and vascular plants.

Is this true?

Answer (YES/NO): YES